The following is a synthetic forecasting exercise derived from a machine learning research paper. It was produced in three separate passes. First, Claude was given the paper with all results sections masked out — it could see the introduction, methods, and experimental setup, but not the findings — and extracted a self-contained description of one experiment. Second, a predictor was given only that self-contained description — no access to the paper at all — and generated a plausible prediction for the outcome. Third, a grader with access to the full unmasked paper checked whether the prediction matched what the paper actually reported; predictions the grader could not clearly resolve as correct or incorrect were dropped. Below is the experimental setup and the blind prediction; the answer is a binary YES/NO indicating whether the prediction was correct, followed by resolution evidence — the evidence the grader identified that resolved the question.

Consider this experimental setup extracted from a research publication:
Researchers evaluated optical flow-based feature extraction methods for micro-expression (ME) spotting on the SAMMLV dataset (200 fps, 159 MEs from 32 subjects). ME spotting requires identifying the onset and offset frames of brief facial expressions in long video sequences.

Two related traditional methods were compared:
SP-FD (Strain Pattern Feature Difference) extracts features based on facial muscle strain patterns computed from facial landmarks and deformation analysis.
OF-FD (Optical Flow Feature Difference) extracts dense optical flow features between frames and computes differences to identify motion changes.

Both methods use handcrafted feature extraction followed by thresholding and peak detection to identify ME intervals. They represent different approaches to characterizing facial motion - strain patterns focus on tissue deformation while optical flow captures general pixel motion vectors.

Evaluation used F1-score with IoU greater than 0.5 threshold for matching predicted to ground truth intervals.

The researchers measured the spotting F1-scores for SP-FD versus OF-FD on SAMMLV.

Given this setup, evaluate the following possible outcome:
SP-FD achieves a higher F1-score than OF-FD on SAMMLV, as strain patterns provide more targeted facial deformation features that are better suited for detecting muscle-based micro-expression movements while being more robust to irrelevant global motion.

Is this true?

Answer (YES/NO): NO